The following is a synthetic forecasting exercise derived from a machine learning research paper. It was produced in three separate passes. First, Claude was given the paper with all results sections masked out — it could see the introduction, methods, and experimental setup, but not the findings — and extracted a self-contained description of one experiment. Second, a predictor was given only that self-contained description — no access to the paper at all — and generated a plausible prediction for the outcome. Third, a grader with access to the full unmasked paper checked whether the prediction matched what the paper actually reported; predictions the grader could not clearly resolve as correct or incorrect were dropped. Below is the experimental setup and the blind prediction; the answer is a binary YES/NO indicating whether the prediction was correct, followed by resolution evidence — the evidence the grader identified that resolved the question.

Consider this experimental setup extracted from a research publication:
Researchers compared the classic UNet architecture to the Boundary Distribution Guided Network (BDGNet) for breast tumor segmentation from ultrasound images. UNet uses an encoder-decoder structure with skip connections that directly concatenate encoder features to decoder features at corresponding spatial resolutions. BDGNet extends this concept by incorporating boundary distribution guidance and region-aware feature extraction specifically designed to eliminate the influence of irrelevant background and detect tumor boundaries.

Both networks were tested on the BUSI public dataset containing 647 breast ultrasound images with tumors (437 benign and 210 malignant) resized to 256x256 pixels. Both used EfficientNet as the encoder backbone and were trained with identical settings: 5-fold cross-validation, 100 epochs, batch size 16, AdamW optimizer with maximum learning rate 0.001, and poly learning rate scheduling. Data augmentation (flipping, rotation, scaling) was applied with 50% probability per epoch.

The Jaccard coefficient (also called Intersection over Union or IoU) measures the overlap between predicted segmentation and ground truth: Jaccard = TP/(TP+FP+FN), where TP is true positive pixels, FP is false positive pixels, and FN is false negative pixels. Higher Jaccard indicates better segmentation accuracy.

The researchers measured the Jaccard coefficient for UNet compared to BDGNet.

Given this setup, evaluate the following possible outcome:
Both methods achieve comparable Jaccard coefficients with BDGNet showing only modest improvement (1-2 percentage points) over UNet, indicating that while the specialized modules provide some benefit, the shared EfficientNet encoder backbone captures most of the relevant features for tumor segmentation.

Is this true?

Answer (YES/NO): YES